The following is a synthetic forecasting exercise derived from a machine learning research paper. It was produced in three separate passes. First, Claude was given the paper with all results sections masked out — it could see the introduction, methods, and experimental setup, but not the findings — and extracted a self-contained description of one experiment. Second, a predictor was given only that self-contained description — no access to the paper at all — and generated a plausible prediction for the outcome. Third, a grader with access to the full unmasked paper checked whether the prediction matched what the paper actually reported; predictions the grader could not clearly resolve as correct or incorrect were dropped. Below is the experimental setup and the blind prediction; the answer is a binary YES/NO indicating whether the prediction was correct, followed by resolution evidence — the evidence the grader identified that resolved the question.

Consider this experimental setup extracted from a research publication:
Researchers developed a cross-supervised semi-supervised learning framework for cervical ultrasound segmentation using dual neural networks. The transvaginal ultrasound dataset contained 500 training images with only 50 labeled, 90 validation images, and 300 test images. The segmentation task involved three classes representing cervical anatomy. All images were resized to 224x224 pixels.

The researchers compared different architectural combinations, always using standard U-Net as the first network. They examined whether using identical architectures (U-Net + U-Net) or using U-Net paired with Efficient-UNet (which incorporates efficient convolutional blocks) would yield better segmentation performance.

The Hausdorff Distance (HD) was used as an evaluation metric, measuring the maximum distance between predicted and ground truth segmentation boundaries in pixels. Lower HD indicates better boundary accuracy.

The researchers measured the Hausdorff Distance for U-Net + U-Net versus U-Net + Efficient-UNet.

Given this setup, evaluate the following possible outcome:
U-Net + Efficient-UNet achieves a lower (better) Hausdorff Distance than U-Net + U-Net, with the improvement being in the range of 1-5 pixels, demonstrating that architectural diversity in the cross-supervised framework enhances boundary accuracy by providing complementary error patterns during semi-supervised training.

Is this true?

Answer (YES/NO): YES